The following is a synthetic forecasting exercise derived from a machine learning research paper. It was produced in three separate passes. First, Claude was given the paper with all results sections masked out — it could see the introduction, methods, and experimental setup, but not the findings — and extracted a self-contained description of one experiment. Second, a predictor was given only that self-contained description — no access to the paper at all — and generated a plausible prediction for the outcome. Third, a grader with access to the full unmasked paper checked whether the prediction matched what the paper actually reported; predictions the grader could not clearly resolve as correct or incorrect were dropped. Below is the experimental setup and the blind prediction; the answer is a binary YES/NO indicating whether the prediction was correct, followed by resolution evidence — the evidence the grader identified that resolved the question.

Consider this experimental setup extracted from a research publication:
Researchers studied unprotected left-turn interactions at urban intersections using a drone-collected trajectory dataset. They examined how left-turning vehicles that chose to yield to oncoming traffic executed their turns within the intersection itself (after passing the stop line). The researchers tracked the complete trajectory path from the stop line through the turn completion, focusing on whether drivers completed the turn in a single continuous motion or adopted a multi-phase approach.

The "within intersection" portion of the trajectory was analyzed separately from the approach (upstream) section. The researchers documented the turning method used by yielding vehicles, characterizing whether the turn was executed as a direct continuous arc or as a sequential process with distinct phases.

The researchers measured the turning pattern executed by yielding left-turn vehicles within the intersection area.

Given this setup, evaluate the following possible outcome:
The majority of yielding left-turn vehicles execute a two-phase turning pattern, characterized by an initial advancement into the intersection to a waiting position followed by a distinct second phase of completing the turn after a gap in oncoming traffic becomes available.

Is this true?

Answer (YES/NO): YES